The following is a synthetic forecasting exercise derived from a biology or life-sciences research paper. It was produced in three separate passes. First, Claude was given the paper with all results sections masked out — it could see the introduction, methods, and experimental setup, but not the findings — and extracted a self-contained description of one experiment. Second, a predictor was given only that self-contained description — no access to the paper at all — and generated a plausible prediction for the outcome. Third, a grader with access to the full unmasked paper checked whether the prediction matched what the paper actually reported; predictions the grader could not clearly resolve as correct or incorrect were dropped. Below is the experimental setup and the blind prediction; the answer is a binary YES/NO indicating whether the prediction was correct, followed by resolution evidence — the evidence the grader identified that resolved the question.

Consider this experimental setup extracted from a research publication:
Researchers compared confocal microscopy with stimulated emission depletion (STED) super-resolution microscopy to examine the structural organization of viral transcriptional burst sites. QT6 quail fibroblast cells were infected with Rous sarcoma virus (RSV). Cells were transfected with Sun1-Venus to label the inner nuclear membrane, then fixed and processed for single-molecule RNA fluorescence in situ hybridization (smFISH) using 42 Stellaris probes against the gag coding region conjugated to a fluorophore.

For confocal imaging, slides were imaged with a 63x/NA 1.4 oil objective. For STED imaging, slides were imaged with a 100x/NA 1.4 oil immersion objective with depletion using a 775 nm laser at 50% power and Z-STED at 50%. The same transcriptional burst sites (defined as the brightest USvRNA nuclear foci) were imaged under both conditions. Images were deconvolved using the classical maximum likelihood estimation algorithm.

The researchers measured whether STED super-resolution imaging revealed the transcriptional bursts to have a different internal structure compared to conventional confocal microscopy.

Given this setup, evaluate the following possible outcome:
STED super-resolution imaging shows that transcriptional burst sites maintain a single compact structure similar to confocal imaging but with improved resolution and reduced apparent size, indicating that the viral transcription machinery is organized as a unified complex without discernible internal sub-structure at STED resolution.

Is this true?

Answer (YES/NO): NO